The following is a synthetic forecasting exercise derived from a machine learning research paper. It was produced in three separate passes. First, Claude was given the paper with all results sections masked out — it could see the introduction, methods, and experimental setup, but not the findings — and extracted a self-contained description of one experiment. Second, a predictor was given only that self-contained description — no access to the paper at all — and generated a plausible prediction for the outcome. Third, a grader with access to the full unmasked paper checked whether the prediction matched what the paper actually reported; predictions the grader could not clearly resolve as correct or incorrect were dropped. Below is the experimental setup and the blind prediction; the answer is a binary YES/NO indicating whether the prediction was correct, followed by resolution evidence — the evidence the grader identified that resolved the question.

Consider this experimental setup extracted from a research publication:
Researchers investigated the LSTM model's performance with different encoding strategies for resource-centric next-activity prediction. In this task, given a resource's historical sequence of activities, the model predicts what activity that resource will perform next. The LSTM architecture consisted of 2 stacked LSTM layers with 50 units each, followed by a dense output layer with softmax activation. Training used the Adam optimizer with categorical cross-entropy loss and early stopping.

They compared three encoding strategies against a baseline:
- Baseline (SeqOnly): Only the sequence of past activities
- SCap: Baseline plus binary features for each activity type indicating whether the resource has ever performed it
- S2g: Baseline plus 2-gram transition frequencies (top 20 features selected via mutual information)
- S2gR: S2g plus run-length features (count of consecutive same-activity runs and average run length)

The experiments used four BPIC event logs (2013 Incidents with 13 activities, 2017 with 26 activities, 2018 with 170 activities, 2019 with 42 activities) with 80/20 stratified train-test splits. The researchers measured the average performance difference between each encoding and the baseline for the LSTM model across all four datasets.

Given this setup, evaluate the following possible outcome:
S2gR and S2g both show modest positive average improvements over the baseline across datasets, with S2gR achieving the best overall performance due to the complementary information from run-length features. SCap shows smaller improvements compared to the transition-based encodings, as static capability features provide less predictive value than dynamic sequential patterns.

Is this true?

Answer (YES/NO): NO